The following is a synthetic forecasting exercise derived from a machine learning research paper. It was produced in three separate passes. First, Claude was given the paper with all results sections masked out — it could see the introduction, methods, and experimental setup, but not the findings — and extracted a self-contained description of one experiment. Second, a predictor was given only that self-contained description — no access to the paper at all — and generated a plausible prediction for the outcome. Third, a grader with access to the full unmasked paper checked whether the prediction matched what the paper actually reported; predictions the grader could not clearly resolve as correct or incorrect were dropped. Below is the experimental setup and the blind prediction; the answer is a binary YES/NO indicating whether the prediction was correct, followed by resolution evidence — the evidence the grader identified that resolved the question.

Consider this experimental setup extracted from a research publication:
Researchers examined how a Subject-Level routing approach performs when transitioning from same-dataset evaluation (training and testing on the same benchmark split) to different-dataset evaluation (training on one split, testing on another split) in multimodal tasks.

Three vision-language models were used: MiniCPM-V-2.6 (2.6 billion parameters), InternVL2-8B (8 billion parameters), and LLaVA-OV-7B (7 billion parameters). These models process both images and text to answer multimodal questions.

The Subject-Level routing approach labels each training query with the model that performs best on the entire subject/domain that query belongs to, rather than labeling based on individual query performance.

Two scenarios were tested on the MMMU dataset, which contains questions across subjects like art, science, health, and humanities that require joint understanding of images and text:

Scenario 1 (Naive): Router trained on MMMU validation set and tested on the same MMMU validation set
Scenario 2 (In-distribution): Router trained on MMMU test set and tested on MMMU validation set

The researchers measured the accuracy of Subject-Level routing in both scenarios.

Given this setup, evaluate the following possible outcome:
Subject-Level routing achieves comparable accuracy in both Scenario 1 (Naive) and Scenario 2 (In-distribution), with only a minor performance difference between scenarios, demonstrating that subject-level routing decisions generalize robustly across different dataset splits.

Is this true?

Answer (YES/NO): YES